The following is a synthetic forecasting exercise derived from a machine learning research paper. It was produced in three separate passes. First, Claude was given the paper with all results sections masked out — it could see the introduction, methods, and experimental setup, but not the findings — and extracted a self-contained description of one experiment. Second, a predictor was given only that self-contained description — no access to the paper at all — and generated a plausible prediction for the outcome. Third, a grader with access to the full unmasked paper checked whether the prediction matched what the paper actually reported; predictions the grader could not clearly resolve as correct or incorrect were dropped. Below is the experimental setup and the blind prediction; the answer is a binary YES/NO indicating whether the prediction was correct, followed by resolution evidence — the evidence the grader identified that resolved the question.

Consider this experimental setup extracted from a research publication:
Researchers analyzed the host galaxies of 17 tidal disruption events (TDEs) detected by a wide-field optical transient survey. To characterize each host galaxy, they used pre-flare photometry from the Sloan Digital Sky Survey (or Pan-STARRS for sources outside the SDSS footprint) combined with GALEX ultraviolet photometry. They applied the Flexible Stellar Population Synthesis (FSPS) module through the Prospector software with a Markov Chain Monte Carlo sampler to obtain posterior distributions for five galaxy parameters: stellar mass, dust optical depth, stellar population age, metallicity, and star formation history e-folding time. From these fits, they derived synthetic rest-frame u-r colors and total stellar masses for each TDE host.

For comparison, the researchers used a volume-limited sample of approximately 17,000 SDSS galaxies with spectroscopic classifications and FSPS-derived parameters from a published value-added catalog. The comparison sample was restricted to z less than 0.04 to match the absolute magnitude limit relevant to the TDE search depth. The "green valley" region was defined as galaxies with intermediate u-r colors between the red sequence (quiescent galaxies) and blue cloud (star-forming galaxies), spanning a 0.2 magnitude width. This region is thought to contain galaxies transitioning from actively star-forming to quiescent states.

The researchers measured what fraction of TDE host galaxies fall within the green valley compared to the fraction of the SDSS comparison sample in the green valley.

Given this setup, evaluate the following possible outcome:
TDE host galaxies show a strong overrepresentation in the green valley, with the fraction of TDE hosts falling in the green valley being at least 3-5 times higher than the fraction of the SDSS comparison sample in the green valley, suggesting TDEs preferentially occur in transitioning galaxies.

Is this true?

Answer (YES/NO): YES